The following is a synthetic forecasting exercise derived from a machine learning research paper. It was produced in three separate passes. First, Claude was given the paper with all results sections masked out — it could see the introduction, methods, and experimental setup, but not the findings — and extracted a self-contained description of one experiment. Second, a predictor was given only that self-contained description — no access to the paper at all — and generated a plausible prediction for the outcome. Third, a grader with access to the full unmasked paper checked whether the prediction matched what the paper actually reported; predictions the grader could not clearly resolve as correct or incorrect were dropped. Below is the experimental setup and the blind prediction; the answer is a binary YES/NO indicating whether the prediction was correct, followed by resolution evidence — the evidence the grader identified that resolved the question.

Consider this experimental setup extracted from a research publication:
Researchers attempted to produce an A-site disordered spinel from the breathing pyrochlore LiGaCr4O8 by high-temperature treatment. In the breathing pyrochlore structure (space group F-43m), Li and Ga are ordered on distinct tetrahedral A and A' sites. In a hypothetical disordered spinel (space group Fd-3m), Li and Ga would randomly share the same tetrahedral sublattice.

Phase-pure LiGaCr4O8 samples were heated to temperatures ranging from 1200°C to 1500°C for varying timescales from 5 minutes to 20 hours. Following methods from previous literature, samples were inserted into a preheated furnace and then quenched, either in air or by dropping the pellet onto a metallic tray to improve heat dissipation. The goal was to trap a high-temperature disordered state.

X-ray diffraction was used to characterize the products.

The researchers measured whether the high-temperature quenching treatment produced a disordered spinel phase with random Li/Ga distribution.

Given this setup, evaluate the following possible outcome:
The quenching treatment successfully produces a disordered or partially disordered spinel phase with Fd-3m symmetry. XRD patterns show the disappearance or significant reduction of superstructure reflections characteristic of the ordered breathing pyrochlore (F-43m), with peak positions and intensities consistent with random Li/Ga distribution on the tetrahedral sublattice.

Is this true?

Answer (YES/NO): NO